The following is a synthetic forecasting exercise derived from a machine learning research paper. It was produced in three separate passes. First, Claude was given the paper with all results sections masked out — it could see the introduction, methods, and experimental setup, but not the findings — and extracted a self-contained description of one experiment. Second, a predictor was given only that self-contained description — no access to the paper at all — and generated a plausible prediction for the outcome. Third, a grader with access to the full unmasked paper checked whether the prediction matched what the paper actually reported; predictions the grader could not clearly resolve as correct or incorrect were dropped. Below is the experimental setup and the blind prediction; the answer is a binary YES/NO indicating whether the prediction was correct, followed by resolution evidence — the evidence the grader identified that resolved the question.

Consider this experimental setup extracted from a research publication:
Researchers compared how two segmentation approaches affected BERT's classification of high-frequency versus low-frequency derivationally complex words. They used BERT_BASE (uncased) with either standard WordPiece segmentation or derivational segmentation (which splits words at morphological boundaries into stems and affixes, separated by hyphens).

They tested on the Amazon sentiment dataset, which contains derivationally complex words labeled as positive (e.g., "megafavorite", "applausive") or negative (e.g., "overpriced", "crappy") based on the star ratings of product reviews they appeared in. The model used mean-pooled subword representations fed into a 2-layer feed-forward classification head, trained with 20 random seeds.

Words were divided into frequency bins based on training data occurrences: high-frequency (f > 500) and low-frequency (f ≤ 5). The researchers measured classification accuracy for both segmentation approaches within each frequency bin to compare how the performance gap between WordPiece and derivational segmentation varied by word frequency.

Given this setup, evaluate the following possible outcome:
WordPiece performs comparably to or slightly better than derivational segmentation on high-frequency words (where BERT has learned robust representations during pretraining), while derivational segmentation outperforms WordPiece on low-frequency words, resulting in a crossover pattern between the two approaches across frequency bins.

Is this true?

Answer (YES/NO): YES